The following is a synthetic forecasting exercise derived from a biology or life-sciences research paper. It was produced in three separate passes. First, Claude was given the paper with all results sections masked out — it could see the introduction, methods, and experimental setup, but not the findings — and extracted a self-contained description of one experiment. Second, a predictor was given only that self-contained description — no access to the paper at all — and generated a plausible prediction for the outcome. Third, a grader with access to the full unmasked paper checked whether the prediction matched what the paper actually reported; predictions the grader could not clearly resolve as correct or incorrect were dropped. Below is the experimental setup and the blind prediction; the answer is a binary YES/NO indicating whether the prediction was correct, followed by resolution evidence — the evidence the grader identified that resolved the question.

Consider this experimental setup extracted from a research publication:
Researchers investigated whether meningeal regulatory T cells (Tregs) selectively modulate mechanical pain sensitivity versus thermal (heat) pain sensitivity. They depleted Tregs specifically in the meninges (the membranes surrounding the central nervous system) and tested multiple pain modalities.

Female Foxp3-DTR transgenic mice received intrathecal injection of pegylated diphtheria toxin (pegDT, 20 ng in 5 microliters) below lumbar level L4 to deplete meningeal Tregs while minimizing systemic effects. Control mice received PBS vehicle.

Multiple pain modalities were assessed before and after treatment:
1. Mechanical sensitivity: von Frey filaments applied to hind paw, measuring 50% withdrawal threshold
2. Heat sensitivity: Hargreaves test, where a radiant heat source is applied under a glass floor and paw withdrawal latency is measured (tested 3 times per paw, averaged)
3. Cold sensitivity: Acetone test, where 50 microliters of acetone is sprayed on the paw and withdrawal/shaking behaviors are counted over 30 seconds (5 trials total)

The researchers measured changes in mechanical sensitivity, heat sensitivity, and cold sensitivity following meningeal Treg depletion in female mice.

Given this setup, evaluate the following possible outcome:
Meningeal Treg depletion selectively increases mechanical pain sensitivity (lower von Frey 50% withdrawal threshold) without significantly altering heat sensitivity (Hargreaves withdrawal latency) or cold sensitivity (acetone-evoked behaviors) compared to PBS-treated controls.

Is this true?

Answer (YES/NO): YES